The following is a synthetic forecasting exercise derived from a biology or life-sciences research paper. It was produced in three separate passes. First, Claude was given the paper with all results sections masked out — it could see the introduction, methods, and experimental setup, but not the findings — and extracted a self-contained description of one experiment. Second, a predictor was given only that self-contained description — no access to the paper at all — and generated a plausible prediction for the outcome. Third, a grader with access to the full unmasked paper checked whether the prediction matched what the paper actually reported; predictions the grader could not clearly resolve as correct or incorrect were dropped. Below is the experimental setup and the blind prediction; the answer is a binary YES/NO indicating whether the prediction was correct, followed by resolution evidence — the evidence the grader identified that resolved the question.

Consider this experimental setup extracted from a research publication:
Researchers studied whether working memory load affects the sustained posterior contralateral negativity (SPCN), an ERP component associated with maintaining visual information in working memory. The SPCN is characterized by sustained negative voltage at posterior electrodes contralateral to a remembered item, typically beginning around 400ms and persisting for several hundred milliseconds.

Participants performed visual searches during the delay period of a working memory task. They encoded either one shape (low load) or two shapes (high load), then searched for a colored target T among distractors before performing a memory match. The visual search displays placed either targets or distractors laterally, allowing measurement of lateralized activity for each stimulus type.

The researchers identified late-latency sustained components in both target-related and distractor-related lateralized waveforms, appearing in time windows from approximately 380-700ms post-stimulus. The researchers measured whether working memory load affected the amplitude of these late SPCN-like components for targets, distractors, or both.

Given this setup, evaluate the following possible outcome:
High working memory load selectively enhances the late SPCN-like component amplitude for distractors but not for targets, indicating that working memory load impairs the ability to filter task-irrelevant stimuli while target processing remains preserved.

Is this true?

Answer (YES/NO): NO